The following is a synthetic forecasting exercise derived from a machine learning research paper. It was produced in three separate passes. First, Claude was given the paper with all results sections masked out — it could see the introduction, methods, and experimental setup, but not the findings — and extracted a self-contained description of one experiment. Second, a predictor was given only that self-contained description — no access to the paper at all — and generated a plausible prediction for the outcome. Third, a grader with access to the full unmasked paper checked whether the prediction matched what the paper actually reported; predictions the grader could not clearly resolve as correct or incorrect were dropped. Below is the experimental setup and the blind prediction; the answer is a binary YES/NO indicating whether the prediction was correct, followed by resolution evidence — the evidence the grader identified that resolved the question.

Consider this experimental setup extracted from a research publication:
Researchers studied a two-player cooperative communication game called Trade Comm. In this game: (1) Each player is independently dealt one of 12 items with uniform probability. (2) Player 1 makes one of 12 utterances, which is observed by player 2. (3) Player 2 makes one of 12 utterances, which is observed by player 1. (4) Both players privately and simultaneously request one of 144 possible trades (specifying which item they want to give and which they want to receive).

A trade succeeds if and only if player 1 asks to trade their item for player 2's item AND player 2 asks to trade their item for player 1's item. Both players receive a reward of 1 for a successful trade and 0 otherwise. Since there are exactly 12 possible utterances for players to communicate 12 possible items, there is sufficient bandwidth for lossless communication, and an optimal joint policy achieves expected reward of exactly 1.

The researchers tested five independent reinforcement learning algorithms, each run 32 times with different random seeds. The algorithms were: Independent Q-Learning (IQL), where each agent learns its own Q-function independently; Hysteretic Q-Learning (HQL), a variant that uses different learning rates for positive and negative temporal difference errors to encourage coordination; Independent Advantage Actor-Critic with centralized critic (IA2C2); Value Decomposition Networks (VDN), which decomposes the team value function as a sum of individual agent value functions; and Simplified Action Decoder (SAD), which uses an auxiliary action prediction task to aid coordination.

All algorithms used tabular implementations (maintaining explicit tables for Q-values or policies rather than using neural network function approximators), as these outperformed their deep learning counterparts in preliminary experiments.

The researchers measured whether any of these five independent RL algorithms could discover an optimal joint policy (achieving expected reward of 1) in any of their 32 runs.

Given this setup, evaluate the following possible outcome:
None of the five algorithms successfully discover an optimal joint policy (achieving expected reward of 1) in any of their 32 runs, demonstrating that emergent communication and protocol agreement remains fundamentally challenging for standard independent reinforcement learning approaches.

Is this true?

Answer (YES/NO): YES